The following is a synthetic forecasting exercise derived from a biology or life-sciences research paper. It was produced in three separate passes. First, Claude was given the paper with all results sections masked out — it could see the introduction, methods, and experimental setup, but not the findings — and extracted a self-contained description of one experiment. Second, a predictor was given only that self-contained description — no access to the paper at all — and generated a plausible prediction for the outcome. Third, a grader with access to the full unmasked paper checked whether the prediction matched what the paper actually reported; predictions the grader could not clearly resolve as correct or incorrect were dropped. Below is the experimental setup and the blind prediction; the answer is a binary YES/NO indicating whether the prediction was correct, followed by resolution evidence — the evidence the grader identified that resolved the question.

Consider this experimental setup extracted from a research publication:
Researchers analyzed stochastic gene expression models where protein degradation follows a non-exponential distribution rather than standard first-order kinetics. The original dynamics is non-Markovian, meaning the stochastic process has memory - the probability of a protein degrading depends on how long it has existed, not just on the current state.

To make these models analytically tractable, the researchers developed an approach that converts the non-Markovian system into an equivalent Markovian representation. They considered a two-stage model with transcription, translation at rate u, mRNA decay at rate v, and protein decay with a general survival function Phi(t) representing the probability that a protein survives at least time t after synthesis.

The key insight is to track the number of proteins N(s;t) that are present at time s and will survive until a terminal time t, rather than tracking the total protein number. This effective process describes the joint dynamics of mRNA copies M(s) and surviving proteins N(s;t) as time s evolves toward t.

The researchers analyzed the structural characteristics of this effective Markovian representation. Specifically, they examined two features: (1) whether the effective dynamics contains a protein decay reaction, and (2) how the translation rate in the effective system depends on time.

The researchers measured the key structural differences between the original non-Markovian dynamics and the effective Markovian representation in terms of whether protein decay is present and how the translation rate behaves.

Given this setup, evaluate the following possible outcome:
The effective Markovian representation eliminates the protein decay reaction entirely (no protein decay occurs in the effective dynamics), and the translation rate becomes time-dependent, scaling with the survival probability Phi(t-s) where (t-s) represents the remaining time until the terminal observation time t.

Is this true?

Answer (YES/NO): YES